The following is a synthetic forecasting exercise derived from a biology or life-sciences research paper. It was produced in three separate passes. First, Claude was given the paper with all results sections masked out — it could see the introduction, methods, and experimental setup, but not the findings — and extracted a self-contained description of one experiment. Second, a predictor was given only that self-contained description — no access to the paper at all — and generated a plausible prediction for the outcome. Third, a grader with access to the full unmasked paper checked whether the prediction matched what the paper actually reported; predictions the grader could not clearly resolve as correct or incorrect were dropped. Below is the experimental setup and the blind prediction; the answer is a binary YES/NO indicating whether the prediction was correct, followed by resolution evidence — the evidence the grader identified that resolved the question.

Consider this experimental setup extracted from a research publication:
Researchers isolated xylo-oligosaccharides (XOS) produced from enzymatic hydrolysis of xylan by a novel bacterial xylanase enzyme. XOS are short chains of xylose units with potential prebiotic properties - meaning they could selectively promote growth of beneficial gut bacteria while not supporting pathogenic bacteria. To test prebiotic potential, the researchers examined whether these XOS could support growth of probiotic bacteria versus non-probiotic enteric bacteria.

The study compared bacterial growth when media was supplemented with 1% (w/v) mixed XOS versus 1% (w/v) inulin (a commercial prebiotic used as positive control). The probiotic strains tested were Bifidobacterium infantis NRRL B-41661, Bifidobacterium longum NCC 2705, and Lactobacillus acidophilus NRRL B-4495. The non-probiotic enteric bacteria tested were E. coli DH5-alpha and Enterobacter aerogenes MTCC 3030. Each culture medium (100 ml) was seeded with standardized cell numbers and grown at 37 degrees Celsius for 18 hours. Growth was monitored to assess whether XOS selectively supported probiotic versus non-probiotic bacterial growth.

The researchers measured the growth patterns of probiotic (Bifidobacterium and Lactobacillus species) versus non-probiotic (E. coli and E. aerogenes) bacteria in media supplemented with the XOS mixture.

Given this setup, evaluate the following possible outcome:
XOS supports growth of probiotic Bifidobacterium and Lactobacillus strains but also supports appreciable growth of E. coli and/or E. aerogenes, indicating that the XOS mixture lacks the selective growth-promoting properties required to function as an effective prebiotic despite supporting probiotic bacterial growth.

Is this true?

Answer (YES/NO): NO